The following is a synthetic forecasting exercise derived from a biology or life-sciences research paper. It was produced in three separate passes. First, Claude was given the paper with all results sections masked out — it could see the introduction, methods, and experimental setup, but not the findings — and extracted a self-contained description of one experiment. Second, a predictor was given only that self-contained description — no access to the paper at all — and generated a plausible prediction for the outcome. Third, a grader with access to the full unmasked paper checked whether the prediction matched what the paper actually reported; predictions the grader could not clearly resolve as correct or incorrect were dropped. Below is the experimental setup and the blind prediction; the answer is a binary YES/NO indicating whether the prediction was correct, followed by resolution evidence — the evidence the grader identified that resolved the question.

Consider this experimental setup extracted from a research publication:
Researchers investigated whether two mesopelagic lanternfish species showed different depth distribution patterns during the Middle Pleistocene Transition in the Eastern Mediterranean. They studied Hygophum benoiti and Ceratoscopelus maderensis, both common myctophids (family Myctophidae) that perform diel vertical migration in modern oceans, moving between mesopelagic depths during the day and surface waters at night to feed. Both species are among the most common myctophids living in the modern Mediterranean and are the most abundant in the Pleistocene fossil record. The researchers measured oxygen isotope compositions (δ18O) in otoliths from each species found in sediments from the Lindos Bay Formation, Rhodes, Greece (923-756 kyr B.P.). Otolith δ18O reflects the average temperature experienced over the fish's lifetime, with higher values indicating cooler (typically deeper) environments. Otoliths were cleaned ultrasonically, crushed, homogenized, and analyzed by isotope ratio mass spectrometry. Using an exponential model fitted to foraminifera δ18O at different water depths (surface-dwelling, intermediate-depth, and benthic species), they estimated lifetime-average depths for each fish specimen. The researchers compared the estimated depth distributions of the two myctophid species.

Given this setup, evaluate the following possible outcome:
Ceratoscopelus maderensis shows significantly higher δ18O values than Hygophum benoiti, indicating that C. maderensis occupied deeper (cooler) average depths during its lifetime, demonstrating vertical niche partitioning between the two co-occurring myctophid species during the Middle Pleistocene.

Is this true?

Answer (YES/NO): NO